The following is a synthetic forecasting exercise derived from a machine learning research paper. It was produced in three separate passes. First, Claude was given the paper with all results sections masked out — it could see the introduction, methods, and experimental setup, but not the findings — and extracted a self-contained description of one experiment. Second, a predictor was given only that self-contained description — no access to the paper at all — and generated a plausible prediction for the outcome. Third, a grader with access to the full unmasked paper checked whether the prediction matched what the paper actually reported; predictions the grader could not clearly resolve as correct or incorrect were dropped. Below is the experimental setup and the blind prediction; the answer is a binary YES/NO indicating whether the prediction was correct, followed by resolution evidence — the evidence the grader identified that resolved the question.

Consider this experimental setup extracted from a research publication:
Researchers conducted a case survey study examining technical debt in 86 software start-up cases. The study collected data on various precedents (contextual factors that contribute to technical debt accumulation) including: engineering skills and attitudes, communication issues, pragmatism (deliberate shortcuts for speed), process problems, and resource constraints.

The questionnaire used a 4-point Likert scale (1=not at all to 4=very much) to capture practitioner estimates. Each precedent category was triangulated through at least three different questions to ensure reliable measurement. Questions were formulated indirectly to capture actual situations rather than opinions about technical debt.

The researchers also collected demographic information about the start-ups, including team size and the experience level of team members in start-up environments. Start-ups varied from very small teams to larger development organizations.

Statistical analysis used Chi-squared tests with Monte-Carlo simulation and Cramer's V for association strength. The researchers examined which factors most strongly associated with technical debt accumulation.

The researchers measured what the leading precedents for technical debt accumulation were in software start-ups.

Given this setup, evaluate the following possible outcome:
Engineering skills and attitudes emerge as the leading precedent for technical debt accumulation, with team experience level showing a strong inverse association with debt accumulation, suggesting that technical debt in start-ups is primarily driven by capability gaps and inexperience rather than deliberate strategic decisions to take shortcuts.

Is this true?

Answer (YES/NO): NO